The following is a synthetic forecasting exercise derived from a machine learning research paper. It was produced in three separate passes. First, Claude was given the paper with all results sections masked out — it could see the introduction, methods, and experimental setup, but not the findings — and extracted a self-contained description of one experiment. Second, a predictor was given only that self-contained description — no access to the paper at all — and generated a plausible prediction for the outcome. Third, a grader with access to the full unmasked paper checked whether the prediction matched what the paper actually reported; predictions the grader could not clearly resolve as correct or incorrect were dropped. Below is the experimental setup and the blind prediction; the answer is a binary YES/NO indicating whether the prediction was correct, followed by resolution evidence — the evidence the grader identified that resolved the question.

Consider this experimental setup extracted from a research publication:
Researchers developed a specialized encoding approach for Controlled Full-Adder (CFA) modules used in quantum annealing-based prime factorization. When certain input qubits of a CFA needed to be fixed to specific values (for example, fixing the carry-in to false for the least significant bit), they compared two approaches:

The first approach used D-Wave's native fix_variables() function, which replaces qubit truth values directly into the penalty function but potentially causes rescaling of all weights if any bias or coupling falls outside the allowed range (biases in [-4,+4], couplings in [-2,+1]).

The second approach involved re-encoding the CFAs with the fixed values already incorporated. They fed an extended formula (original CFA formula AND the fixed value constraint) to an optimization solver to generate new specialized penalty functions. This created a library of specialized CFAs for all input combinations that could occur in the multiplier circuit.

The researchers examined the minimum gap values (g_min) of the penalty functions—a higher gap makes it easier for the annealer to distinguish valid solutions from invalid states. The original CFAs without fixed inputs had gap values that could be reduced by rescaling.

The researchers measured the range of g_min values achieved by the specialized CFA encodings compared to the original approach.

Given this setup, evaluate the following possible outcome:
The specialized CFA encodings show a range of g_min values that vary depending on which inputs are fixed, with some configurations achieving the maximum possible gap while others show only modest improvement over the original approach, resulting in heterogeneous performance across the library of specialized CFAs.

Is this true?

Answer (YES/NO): YES